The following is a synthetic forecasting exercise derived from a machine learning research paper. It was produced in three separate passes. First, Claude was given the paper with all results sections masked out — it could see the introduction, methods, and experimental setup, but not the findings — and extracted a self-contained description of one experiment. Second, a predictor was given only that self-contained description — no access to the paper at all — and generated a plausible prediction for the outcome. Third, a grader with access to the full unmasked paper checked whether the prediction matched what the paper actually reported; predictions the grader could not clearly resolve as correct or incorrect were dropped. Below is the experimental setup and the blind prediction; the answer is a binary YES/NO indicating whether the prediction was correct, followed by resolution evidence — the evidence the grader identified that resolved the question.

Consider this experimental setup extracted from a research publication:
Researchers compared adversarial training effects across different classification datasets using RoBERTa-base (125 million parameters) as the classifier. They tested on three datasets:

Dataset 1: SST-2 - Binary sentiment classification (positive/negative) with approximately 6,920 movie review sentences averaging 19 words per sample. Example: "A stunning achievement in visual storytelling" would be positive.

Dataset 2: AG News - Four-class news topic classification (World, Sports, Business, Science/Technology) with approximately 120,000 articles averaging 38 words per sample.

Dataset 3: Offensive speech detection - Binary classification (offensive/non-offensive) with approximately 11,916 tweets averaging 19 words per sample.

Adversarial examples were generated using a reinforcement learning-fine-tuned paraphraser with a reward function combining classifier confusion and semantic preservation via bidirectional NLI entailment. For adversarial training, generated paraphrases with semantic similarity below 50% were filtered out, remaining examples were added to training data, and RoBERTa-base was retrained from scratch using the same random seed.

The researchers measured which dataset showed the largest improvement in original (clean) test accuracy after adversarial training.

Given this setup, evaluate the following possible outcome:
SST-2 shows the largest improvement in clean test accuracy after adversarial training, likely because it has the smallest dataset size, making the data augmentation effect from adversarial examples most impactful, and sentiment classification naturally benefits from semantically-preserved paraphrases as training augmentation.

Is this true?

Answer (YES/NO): NO